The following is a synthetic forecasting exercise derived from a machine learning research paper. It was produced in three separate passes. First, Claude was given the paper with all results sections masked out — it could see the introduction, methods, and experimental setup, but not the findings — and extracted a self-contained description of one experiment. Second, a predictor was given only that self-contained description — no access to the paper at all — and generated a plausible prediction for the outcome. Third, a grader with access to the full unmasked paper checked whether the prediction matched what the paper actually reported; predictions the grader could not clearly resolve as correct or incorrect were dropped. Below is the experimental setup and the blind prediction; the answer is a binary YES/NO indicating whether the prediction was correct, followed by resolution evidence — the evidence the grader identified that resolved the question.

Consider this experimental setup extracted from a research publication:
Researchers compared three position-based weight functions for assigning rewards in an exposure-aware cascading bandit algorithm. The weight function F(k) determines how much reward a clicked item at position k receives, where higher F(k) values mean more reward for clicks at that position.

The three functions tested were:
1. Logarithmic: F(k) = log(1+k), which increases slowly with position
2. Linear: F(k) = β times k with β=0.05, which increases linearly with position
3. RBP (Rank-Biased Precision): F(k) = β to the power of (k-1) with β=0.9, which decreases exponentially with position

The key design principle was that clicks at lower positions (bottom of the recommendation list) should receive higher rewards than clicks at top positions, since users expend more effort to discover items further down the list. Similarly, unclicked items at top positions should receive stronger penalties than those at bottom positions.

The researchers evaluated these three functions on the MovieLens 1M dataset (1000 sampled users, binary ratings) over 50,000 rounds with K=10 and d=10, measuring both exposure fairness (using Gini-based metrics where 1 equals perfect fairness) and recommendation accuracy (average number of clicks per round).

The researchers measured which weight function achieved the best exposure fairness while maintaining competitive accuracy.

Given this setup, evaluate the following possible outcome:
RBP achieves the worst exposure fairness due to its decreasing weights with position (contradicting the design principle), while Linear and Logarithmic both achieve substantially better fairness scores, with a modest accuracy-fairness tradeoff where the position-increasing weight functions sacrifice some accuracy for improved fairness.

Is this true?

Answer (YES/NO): YES